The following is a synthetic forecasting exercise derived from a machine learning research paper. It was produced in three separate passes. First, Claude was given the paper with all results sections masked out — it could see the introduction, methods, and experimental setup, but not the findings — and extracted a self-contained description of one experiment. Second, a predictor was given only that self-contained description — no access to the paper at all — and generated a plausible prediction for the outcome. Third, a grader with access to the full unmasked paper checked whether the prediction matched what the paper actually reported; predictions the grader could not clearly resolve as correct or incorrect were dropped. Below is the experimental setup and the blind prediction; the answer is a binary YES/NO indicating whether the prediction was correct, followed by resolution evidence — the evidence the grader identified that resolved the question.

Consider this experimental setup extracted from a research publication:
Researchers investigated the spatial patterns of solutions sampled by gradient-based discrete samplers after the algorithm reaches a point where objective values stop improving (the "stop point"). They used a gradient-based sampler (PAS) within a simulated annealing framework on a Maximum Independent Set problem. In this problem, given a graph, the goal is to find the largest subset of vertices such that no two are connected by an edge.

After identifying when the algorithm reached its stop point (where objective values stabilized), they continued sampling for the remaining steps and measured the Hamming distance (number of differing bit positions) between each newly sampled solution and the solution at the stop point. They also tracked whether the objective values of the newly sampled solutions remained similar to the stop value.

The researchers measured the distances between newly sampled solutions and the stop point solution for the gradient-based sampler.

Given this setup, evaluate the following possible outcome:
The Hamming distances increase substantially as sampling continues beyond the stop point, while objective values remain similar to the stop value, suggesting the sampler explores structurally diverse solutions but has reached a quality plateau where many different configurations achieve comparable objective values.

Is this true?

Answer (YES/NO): YES